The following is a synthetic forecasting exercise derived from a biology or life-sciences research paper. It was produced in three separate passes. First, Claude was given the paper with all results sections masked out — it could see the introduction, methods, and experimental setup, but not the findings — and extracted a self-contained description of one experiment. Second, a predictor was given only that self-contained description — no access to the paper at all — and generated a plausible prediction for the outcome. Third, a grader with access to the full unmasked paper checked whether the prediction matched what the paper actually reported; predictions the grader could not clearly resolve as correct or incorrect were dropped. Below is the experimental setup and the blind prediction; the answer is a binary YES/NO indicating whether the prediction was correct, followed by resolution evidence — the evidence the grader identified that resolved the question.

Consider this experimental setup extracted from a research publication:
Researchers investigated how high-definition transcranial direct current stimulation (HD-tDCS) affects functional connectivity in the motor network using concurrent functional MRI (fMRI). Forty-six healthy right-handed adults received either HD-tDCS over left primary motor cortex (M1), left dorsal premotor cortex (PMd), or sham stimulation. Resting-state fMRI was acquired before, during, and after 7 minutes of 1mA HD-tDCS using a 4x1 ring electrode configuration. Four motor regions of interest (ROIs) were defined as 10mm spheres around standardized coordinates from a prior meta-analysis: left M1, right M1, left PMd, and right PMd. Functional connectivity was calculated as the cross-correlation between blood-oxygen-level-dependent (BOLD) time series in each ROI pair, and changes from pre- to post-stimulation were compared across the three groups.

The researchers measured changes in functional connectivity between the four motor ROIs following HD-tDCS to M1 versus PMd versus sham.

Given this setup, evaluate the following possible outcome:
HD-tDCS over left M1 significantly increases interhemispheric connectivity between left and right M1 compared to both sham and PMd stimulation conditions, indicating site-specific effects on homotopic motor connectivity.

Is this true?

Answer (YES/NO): NO